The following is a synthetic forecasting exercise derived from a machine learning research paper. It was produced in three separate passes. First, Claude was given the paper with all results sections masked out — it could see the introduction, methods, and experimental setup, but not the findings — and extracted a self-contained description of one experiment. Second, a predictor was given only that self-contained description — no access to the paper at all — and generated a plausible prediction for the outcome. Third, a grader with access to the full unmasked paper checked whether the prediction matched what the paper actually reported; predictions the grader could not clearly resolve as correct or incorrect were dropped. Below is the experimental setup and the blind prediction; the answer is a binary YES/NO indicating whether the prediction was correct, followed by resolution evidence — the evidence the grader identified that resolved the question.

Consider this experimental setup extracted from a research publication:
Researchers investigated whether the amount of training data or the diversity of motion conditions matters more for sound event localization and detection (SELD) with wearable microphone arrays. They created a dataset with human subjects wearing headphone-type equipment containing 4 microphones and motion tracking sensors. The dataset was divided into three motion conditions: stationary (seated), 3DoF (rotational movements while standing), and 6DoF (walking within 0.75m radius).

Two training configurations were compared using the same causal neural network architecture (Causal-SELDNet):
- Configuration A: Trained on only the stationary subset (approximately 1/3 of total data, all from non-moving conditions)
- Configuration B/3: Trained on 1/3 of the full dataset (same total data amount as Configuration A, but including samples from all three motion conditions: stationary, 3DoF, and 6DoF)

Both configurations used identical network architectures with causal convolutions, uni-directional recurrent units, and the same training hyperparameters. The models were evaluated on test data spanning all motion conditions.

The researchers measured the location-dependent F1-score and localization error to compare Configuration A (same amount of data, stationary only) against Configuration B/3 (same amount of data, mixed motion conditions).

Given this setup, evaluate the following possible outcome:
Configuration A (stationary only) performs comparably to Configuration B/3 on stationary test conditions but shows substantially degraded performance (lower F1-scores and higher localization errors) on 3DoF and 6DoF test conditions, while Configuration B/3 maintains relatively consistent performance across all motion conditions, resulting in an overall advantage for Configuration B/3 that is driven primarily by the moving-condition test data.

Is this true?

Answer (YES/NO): NO